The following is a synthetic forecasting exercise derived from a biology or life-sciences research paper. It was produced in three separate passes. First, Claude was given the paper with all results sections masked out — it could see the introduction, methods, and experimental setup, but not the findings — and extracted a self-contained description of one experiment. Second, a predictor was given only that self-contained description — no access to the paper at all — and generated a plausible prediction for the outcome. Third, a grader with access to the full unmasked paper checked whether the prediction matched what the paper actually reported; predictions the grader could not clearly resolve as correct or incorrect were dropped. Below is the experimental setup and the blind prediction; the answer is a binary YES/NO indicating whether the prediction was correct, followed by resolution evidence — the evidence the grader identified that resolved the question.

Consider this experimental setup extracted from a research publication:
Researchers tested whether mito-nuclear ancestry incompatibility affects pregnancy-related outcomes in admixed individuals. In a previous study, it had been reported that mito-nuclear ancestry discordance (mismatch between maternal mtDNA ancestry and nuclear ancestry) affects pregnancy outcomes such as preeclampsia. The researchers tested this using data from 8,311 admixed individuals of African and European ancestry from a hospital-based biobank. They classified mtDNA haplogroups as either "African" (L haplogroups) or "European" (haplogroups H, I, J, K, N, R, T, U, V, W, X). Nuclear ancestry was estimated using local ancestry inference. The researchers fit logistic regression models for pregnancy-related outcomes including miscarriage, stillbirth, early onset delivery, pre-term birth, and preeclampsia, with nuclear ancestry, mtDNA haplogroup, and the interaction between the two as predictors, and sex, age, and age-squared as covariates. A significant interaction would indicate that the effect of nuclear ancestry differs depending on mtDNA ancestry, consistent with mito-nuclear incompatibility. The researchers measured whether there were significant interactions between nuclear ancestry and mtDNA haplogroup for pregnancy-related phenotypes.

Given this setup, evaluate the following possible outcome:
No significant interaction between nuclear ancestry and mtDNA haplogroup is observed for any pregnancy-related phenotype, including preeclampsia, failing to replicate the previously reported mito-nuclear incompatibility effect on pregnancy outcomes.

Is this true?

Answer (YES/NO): YES